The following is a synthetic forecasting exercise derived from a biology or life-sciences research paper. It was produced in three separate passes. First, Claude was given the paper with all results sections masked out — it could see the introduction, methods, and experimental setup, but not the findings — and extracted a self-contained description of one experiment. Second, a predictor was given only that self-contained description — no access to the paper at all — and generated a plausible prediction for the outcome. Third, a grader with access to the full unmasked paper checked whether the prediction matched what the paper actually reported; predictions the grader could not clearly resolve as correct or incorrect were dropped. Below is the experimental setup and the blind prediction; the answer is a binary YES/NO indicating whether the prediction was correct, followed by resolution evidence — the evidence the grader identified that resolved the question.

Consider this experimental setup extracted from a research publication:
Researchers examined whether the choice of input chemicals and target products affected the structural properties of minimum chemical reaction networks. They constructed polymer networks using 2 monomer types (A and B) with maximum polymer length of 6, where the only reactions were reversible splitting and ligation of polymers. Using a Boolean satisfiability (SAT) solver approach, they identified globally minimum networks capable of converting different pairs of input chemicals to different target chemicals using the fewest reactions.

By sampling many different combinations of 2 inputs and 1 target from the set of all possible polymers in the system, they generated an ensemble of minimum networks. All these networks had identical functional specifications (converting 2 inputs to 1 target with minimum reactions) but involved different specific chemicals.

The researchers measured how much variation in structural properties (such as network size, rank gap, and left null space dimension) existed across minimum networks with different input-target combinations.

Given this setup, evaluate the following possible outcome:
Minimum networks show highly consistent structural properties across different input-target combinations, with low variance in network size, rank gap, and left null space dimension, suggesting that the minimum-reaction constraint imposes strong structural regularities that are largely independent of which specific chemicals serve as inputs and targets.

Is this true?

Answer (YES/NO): NO